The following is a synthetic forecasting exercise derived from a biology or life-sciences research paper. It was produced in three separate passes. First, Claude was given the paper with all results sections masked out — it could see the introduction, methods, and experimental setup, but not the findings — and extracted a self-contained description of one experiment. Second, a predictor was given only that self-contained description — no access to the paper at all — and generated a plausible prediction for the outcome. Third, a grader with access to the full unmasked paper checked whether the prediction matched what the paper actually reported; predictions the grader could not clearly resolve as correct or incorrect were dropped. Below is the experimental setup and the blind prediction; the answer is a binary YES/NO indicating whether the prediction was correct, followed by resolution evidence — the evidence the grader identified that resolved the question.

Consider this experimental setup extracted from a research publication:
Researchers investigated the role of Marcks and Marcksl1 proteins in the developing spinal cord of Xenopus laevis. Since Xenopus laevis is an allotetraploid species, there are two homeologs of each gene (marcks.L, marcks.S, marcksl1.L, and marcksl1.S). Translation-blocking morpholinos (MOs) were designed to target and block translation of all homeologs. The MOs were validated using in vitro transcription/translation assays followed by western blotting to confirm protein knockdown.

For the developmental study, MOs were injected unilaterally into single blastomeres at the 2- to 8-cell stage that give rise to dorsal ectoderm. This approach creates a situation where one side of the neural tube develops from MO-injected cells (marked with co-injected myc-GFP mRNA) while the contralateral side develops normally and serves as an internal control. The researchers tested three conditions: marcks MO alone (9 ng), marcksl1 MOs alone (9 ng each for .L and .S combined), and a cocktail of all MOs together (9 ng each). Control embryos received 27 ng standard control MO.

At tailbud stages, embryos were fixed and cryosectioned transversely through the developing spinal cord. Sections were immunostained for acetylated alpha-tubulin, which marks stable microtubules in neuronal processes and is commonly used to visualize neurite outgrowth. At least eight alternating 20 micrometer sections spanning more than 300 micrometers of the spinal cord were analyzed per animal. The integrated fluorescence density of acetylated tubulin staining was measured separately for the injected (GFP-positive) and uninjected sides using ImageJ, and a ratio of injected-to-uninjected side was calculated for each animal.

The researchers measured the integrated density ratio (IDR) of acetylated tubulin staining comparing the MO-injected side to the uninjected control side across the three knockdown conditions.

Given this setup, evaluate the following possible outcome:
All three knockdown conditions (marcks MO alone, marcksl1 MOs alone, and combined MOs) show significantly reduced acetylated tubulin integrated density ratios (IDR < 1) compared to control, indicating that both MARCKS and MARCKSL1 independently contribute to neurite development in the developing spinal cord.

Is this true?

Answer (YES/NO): NO